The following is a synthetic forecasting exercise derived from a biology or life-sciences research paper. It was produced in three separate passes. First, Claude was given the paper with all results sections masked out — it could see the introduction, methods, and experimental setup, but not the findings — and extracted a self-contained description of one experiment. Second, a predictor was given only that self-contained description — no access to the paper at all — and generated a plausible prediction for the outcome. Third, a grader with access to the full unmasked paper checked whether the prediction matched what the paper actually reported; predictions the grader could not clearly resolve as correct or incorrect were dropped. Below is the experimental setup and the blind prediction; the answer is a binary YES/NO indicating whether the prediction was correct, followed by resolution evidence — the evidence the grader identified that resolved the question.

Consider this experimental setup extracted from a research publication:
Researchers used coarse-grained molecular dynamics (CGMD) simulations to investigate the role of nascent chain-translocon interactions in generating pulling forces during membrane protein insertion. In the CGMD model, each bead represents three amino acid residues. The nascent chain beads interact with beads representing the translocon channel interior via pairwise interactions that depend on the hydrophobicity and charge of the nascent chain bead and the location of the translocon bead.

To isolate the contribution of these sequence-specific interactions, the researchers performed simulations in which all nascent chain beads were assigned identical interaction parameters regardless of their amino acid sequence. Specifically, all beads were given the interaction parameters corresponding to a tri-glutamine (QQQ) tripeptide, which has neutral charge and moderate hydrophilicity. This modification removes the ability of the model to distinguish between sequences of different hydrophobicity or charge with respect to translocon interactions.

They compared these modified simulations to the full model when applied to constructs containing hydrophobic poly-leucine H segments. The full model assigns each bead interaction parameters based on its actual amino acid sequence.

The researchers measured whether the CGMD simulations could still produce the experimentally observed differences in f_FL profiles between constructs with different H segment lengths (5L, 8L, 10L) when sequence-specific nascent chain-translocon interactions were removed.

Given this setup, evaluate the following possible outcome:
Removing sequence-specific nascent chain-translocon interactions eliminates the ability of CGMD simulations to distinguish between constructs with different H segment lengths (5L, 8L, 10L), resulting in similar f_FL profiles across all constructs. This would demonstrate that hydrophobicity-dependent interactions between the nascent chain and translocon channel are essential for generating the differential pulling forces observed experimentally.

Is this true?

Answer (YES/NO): NO